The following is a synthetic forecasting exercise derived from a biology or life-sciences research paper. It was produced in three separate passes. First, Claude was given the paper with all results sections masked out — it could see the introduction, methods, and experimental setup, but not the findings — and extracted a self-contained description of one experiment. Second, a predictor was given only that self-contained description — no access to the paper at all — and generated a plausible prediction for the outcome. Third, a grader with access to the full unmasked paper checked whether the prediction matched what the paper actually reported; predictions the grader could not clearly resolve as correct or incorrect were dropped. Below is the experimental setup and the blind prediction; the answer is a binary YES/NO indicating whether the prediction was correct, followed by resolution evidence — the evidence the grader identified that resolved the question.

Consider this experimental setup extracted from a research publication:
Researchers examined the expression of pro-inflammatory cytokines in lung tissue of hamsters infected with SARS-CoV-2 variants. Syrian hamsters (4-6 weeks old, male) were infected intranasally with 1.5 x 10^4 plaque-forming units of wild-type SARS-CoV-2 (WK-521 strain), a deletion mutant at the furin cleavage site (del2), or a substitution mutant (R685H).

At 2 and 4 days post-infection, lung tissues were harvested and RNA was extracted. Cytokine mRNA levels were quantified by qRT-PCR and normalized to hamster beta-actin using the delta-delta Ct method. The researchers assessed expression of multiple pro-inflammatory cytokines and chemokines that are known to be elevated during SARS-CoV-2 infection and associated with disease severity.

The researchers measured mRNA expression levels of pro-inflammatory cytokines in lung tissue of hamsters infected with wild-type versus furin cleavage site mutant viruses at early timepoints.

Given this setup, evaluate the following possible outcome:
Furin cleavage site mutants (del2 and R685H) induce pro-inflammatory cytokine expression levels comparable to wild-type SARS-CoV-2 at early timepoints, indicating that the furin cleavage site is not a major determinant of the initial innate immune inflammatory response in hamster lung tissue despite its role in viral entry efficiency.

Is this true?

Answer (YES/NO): NO